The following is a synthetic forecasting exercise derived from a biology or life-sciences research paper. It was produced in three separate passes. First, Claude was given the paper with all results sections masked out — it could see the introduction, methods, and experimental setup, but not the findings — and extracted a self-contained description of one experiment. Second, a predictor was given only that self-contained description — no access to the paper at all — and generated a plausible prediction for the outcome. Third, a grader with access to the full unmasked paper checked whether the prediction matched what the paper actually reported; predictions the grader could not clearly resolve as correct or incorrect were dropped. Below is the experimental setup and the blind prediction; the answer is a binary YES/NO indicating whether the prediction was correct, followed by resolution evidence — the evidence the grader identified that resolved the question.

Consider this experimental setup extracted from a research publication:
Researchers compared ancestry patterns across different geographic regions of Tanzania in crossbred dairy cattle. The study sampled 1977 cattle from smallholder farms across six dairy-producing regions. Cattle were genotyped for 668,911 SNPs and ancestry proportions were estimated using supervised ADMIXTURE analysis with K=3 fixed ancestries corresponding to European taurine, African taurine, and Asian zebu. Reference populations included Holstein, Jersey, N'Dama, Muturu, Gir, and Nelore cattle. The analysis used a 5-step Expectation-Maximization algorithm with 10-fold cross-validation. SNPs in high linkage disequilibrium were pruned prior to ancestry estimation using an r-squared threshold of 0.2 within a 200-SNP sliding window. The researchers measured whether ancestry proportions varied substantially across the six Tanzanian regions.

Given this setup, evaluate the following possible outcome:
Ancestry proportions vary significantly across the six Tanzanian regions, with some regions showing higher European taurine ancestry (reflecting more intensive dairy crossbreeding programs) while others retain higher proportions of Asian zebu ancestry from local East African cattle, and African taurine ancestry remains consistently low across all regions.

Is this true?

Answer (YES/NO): NO